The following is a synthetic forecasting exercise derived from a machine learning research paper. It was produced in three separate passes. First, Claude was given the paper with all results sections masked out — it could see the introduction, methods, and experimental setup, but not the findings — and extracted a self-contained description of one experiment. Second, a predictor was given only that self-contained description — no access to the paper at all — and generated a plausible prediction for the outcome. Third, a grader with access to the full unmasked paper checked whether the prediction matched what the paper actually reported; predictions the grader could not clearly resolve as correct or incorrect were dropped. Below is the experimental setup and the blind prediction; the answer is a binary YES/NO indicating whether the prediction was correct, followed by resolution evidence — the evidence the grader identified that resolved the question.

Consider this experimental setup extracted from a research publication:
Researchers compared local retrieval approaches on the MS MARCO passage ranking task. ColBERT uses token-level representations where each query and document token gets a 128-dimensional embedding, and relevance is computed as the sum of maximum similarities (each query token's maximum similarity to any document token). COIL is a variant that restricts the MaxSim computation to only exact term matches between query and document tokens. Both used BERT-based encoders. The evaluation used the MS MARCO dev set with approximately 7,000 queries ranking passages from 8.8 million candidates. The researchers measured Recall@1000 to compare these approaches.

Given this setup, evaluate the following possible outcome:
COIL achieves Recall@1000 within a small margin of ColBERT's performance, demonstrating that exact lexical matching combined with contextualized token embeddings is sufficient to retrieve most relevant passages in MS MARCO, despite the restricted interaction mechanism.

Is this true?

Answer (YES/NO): YES